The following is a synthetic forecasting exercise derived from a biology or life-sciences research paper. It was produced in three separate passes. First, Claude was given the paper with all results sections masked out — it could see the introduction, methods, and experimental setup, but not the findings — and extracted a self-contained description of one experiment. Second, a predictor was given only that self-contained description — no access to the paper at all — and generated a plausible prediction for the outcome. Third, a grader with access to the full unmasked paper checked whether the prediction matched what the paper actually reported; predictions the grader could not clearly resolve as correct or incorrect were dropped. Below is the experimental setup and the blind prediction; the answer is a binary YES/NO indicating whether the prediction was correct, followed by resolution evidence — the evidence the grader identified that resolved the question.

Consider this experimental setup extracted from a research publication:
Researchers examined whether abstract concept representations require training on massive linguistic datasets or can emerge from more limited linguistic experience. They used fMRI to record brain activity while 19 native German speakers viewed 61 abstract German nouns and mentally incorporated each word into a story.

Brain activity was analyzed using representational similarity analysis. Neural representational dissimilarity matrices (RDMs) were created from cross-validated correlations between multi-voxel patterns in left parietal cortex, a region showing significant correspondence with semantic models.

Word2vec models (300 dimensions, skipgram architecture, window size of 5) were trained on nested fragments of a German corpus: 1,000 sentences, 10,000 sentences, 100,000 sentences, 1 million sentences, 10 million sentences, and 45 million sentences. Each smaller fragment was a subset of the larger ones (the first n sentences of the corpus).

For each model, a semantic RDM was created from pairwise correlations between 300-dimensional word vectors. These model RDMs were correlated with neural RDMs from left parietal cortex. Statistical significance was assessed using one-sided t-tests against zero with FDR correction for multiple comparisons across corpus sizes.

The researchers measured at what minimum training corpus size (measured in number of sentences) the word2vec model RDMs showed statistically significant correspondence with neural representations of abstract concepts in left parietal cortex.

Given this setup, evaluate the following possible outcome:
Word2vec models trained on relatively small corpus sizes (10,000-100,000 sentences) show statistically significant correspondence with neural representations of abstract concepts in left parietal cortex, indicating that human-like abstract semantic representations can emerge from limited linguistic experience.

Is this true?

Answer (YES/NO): NO